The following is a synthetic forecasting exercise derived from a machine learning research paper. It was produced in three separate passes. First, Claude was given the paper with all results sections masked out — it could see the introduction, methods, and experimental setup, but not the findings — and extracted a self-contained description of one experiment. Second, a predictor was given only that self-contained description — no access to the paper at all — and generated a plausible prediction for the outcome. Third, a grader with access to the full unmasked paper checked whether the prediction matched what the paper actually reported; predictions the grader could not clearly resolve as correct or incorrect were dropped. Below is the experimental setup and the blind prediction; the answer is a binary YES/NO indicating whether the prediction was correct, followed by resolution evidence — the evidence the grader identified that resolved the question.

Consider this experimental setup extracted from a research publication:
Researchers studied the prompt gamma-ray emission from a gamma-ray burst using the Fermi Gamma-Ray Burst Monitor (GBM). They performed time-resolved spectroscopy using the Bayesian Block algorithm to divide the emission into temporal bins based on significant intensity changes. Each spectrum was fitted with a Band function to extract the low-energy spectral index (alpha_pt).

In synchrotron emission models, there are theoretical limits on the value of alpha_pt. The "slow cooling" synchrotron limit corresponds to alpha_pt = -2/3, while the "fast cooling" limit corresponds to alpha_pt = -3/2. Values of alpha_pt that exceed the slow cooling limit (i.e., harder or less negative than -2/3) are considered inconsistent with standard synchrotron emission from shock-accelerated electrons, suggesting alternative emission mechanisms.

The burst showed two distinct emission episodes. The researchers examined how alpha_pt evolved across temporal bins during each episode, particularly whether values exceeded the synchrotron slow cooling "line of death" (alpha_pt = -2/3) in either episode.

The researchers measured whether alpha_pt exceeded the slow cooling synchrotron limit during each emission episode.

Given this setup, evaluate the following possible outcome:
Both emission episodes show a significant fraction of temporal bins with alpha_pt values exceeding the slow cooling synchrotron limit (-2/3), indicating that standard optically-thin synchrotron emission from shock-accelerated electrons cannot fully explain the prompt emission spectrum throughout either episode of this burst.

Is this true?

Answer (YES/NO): NO